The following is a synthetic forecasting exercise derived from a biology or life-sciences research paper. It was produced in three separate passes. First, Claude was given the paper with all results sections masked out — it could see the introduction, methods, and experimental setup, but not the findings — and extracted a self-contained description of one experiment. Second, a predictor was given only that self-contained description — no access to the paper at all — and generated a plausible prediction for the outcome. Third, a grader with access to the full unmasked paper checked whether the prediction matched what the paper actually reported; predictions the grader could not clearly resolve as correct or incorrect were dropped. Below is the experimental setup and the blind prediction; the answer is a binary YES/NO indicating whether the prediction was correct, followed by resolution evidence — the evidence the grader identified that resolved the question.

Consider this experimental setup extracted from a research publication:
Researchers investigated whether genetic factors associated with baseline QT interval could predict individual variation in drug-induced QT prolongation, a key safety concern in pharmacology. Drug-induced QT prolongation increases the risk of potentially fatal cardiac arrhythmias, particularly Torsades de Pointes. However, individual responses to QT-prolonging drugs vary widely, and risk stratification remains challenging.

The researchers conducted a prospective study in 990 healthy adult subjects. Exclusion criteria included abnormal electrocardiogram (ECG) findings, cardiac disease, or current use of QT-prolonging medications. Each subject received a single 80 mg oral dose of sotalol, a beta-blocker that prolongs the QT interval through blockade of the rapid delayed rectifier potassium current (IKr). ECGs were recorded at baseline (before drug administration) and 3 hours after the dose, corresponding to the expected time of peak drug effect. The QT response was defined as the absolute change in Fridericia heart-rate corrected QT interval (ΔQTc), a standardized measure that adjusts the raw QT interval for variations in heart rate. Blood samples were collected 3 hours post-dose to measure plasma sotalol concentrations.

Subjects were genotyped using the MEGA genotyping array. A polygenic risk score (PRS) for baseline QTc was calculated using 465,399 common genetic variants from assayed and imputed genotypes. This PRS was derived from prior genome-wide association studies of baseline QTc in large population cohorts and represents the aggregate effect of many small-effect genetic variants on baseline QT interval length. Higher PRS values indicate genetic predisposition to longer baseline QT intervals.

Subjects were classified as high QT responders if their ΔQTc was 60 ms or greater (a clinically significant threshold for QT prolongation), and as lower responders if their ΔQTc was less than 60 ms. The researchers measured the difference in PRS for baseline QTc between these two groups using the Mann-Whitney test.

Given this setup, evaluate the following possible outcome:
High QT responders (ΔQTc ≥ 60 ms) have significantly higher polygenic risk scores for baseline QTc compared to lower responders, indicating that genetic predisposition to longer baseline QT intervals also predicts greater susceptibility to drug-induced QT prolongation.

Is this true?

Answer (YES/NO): YES